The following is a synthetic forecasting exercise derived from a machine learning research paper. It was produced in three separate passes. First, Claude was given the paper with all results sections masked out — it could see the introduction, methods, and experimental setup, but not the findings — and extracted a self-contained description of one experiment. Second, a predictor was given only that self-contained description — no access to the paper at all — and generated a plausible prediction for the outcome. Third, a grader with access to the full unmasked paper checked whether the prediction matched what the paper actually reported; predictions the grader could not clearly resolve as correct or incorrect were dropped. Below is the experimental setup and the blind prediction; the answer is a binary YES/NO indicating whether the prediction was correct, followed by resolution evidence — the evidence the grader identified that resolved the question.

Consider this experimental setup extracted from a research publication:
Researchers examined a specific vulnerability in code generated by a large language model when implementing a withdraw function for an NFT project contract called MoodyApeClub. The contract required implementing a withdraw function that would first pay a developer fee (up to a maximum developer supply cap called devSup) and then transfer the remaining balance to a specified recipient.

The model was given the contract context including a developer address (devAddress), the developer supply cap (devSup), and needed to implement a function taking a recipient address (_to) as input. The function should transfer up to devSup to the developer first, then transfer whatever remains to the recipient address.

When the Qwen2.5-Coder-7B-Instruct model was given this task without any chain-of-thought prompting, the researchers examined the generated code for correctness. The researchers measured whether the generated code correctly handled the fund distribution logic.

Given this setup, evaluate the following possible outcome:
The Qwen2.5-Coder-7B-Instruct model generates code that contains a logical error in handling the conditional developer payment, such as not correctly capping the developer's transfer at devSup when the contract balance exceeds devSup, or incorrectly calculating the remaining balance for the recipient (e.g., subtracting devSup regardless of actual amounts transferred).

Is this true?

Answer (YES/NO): NO